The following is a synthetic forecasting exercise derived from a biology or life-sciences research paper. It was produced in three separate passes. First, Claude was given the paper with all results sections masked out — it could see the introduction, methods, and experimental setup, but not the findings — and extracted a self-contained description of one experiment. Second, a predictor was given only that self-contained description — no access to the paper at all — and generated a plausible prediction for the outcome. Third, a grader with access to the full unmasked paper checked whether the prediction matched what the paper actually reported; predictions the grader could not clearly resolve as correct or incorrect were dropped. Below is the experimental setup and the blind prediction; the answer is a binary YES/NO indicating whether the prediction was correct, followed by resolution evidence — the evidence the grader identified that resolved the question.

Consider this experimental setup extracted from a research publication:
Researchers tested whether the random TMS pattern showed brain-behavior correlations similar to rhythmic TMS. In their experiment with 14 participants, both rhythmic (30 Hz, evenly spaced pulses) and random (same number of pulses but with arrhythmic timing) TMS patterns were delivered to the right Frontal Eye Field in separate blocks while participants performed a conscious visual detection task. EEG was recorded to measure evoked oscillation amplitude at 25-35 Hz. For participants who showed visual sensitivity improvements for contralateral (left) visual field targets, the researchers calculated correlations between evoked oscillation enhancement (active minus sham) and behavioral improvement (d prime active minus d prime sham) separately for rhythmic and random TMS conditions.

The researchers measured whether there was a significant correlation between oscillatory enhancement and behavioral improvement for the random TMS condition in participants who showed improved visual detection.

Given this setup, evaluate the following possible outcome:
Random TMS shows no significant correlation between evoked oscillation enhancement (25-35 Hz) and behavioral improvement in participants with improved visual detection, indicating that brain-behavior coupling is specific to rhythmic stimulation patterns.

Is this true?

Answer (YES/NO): YES